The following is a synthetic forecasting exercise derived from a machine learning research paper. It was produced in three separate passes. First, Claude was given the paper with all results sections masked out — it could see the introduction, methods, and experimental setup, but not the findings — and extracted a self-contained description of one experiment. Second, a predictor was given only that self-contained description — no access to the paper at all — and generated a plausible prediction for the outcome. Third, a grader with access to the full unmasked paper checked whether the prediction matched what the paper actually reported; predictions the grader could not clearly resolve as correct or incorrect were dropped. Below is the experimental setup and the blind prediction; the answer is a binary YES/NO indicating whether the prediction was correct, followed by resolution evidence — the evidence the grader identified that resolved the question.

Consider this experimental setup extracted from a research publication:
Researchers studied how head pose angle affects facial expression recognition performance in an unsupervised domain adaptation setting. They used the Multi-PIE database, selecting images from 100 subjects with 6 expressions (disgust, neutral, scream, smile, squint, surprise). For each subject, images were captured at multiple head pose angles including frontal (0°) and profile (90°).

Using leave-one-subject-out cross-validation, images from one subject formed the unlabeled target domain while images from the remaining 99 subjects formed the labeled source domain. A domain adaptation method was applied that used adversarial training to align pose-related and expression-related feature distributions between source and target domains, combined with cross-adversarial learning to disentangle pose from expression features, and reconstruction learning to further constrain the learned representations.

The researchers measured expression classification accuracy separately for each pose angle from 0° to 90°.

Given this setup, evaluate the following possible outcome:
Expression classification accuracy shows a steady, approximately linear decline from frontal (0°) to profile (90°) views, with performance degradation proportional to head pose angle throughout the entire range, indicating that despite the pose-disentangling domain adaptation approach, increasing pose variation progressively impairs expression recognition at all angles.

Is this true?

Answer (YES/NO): NO